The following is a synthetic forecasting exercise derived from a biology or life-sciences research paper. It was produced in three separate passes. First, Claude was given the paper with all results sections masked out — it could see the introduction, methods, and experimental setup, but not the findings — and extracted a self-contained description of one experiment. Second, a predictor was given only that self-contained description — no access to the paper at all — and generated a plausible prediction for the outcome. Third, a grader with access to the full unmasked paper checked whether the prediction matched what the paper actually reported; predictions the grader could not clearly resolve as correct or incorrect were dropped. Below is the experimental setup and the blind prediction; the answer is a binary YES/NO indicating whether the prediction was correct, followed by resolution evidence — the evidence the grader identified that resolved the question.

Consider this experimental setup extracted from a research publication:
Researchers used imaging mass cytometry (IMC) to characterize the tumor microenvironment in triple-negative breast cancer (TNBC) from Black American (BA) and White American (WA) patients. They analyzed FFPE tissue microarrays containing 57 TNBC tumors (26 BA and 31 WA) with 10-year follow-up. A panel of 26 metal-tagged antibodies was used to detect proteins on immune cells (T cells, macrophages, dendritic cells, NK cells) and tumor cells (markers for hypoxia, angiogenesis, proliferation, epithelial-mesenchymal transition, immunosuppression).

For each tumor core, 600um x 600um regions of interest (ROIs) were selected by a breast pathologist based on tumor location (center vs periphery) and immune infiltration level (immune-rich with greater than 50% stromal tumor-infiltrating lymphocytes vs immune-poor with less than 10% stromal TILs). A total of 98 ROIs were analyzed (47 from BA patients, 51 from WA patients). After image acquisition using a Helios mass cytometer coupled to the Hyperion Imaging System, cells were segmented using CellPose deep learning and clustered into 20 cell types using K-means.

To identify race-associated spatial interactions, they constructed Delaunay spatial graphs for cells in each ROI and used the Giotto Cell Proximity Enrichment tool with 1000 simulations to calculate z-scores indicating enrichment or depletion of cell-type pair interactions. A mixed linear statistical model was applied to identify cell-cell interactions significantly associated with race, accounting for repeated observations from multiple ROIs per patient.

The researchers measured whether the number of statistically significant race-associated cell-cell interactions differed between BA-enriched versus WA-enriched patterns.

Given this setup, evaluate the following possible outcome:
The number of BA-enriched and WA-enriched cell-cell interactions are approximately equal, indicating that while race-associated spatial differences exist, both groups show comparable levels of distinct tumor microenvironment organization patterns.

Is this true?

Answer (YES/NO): YES